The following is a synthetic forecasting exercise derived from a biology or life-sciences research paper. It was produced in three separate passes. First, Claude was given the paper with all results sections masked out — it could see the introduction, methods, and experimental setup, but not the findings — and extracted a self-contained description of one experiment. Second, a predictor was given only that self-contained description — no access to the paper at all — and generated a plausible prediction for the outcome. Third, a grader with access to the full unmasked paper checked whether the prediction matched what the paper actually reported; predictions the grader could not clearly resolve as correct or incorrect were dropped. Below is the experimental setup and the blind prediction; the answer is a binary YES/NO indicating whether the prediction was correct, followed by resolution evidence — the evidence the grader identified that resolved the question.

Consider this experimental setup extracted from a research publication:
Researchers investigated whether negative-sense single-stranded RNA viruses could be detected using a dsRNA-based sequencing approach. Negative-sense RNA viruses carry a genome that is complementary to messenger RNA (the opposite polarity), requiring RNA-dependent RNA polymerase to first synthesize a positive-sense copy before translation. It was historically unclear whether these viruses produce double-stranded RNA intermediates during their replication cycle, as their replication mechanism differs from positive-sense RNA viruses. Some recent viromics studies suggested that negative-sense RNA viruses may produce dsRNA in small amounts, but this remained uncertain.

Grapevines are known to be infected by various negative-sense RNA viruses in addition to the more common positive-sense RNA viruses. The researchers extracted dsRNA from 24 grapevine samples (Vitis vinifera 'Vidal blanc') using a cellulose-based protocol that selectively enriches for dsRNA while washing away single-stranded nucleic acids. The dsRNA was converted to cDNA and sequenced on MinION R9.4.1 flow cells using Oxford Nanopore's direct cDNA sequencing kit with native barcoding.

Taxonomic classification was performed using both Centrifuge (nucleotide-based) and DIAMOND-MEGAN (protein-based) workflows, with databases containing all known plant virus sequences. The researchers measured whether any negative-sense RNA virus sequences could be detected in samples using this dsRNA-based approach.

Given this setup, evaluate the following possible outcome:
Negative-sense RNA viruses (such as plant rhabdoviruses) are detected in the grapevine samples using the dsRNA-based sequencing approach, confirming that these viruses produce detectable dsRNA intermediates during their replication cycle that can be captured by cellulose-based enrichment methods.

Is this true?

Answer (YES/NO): NO